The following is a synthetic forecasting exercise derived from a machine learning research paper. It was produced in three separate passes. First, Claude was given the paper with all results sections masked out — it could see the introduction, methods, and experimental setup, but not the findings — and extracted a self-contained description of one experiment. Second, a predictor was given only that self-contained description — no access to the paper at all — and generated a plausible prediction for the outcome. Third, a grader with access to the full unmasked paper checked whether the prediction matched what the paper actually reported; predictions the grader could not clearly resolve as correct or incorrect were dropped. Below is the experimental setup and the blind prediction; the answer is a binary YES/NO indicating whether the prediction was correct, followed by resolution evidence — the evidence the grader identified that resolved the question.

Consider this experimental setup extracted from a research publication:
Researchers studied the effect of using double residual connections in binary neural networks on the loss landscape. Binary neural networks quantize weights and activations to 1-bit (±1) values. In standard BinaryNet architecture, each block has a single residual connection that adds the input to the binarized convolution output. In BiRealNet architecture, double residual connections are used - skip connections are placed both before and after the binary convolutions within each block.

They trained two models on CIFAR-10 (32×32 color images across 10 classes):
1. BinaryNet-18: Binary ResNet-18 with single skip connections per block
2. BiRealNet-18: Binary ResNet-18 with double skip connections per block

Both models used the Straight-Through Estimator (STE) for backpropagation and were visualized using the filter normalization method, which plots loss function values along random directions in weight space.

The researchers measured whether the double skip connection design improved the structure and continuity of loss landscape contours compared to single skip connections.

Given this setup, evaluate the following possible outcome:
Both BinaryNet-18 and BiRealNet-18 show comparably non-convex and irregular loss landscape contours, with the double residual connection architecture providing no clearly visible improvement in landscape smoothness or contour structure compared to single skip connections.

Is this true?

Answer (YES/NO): NO